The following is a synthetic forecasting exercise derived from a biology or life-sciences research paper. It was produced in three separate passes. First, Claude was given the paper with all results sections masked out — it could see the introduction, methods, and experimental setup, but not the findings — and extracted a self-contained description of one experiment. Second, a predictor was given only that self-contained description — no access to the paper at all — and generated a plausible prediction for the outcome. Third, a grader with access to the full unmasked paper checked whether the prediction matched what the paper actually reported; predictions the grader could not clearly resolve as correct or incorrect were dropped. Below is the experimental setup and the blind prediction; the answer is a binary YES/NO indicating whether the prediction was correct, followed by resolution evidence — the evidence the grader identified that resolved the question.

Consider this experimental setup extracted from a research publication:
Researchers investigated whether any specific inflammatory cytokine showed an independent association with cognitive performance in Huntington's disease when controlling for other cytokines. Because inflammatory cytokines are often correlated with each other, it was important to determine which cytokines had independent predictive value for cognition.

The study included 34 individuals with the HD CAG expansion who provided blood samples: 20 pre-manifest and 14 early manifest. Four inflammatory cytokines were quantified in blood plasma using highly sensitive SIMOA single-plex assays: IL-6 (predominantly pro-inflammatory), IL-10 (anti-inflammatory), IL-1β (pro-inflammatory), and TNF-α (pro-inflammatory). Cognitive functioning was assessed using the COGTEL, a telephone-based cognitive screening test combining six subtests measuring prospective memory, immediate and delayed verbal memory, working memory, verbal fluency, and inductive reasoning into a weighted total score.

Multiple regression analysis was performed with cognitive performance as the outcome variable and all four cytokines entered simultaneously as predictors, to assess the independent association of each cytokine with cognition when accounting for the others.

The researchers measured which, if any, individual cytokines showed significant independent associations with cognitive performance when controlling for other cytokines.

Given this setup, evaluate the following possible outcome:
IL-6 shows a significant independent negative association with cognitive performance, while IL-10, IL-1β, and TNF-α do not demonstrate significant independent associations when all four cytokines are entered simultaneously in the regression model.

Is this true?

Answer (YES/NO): NO